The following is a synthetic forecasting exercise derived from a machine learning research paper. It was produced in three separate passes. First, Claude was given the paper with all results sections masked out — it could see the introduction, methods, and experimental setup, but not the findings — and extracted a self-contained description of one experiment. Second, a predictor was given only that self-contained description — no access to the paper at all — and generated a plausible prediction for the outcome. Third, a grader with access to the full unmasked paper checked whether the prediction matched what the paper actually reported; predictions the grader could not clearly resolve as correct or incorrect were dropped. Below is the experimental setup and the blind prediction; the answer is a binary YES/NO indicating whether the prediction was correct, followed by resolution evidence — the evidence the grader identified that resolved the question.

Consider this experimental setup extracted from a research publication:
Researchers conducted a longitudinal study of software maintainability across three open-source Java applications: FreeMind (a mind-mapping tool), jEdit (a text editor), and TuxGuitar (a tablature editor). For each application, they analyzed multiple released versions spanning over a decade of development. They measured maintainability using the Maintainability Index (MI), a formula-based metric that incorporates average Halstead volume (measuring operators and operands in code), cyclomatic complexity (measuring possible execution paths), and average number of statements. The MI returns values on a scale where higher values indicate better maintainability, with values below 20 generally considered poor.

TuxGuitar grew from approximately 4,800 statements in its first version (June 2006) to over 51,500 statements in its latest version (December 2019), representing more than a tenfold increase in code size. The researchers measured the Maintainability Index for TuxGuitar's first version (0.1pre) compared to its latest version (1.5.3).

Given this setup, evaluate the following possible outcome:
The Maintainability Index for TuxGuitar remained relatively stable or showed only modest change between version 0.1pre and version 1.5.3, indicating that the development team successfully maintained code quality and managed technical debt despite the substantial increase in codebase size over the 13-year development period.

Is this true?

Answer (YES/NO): YES